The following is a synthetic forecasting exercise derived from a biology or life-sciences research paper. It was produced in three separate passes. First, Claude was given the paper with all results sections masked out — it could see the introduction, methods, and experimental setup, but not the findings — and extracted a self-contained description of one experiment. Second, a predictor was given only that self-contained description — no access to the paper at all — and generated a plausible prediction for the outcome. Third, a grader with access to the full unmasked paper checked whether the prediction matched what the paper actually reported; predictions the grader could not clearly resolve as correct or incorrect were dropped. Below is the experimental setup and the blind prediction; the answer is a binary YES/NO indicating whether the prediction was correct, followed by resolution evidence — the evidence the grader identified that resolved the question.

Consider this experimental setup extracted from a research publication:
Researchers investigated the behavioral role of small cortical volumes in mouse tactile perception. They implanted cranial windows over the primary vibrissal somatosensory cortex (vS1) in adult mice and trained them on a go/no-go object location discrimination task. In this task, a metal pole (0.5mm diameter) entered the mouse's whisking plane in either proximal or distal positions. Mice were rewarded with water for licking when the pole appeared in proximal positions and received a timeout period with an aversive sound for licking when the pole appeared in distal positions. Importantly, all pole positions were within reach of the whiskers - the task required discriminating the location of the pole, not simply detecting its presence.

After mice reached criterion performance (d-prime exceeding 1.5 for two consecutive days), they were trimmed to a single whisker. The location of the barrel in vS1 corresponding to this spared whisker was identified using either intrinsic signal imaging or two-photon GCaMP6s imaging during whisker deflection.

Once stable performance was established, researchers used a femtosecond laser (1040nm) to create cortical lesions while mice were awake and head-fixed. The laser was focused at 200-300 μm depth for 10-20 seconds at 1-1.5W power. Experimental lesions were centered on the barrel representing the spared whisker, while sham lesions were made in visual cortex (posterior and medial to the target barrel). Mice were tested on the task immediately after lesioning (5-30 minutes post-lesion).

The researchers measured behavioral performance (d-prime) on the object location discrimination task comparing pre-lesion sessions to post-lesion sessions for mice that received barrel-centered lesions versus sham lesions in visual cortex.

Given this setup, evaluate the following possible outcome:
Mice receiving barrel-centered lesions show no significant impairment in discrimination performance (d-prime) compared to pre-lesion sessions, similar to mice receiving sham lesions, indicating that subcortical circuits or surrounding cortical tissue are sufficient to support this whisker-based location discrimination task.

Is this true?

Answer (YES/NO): NO